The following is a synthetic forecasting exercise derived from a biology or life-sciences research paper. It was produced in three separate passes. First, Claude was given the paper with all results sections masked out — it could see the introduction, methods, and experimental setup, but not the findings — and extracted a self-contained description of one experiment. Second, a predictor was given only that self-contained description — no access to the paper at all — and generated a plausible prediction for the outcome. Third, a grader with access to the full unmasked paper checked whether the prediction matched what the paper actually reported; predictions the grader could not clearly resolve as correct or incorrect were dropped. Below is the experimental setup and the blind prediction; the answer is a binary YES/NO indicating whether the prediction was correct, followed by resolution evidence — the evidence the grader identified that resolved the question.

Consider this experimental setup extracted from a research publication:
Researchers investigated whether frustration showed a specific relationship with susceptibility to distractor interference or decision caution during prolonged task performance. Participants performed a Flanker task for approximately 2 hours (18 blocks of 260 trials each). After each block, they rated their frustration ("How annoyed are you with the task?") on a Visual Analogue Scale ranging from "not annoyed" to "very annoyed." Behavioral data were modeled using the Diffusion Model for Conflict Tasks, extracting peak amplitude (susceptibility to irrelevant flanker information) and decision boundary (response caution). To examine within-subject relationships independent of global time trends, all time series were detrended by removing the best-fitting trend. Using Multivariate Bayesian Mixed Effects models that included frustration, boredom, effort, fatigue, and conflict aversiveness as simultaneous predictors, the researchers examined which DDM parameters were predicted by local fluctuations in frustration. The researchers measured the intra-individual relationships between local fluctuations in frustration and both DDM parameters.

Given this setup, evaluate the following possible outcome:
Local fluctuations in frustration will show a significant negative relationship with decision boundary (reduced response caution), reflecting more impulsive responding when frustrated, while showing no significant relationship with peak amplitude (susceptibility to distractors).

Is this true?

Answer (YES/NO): NO